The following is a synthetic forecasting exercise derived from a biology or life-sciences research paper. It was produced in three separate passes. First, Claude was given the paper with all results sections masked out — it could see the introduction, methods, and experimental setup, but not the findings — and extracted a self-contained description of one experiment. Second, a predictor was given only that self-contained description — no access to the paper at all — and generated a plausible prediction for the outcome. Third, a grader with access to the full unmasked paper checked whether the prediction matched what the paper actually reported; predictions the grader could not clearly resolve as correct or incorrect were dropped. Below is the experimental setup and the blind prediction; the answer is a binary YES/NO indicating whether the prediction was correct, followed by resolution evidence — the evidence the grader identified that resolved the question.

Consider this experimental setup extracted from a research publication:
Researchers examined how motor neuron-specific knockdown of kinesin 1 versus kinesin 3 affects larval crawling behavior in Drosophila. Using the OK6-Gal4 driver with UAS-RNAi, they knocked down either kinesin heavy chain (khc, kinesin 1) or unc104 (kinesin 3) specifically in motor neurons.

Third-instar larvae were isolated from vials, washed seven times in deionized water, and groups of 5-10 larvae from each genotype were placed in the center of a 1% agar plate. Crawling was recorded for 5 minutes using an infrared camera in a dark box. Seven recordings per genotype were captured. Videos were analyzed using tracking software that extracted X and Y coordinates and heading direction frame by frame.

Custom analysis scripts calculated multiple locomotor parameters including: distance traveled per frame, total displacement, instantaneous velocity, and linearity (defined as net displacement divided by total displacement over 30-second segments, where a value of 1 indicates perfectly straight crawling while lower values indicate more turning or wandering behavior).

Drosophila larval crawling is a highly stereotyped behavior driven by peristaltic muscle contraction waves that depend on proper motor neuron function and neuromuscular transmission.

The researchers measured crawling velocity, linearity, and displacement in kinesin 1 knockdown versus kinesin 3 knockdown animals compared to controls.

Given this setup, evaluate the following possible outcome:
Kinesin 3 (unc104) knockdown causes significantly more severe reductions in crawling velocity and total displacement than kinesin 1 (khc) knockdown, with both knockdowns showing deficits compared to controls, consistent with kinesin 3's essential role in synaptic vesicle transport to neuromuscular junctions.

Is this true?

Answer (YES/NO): NO